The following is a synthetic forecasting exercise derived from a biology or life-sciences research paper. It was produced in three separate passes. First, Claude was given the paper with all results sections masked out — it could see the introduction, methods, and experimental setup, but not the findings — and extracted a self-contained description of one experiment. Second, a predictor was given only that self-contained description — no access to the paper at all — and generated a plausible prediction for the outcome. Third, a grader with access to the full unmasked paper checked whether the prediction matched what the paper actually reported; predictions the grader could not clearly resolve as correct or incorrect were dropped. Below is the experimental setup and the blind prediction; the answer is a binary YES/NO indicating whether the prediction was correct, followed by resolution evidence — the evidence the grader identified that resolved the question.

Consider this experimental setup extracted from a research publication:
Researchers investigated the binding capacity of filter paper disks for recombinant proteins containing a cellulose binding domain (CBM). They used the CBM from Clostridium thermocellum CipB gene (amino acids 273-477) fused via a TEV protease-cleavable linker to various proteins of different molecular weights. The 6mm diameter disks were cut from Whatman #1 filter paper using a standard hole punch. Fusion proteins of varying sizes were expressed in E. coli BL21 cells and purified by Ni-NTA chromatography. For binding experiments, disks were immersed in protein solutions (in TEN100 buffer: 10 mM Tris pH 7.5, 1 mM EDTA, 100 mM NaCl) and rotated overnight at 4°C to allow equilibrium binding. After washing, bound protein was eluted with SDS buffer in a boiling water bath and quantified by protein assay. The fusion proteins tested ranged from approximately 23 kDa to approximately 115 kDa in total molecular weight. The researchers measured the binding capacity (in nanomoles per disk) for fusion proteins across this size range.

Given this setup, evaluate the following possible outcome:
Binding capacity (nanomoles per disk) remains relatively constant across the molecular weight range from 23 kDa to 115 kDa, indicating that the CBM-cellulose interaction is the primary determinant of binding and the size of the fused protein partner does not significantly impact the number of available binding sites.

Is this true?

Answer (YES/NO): NO